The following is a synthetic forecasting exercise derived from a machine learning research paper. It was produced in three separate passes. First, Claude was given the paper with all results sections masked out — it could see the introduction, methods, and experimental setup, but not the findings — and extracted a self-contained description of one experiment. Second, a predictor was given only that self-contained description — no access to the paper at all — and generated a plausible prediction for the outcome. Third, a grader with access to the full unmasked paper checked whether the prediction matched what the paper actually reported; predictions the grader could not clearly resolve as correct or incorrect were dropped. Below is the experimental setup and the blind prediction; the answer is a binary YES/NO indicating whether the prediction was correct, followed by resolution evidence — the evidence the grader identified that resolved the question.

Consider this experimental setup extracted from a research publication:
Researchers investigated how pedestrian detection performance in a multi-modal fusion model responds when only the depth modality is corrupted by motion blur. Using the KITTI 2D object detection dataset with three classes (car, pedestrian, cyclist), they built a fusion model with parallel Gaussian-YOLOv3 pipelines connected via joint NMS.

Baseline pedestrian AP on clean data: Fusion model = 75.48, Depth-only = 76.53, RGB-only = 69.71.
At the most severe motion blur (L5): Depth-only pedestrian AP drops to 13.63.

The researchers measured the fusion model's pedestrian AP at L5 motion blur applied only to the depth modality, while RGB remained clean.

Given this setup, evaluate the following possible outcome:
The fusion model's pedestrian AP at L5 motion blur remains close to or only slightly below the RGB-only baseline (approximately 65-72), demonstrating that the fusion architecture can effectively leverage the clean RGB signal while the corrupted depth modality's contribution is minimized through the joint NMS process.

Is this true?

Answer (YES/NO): NO